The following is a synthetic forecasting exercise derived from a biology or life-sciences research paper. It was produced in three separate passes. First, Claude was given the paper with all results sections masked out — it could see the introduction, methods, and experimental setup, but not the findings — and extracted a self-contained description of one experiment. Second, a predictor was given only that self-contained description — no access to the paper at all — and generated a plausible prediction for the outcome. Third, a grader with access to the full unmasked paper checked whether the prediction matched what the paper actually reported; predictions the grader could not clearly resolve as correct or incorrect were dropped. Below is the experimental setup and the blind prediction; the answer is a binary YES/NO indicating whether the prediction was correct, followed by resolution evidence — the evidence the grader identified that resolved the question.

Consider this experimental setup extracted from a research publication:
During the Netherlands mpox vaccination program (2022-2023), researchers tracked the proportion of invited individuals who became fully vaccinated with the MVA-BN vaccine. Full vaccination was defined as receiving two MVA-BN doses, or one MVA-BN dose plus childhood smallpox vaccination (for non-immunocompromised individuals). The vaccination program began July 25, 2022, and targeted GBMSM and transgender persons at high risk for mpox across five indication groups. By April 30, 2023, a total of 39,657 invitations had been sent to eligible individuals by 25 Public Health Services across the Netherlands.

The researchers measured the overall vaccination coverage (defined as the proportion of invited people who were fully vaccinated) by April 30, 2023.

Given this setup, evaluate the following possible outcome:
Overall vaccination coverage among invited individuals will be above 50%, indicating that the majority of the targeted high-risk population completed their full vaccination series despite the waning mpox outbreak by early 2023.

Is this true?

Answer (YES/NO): NO